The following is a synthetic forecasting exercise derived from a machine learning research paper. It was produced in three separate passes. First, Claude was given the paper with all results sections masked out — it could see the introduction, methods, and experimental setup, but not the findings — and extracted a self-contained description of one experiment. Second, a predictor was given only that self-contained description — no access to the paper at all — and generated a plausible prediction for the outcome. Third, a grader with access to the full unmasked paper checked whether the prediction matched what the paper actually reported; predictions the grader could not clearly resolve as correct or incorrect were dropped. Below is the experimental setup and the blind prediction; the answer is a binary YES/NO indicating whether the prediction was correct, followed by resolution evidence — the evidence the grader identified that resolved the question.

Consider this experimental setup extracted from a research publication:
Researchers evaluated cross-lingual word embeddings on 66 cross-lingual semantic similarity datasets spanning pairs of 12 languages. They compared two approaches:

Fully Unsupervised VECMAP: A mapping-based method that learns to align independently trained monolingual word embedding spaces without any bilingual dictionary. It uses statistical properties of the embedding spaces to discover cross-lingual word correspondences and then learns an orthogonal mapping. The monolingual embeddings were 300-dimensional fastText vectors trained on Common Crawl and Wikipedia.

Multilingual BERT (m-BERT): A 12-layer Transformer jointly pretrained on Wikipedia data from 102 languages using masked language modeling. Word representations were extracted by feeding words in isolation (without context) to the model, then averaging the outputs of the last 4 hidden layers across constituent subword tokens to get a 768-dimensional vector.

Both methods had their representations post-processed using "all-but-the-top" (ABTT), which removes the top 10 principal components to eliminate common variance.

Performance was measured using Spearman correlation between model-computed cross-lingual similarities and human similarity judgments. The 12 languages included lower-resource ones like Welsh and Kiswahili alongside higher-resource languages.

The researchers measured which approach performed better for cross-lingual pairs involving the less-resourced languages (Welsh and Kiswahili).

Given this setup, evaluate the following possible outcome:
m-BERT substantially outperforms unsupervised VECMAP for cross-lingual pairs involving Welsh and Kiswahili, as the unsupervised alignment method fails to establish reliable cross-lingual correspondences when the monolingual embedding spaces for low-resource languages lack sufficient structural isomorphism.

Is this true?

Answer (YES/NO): NO